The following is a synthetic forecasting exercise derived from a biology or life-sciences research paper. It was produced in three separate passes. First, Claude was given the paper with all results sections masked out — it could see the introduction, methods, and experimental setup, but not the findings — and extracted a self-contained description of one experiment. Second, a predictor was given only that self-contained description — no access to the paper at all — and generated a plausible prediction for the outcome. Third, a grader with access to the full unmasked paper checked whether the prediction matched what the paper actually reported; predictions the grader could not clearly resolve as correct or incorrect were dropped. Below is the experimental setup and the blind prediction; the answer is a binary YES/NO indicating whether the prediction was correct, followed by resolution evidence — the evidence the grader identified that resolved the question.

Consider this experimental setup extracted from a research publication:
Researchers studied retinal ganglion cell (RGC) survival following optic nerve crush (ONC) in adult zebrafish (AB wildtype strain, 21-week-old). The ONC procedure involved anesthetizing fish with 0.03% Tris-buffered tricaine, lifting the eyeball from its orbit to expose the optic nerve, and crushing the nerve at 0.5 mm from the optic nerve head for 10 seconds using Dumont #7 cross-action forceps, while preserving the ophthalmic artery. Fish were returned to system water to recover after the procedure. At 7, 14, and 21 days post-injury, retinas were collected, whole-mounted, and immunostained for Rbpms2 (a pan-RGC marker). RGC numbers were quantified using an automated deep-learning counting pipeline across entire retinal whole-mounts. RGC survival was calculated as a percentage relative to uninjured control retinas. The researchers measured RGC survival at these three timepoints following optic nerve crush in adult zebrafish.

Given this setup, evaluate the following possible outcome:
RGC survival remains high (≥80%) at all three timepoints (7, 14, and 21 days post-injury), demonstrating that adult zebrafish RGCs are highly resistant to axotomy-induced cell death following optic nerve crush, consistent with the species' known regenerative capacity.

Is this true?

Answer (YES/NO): YES